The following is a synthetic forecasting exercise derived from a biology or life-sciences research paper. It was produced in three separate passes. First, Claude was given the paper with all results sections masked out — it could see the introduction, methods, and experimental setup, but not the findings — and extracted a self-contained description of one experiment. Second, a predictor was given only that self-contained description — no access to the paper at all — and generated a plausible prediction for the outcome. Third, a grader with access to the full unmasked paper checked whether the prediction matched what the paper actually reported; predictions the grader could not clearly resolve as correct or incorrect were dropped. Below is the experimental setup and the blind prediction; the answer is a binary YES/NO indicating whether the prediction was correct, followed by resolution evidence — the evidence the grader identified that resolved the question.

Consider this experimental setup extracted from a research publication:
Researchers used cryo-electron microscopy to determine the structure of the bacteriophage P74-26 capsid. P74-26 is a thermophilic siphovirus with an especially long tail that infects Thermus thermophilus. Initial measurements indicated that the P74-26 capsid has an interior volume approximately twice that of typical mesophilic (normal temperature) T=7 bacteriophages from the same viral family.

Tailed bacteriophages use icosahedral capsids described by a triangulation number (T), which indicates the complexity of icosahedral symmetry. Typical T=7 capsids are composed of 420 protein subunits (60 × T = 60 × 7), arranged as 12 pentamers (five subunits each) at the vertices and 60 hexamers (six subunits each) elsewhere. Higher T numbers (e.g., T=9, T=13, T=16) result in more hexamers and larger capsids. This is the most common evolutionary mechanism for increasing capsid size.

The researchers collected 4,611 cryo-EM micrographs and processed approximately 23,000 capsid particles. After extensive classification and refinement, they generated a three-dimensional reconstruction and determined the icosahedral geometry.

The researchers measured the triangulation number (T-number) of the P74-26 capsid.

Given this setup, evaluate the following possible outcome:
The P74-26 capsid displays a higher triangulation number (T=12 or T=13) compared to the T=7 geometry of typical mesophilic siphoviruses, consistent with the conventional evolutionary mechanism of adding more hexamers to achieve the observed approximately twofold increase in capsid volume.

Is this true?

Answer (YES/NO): NO